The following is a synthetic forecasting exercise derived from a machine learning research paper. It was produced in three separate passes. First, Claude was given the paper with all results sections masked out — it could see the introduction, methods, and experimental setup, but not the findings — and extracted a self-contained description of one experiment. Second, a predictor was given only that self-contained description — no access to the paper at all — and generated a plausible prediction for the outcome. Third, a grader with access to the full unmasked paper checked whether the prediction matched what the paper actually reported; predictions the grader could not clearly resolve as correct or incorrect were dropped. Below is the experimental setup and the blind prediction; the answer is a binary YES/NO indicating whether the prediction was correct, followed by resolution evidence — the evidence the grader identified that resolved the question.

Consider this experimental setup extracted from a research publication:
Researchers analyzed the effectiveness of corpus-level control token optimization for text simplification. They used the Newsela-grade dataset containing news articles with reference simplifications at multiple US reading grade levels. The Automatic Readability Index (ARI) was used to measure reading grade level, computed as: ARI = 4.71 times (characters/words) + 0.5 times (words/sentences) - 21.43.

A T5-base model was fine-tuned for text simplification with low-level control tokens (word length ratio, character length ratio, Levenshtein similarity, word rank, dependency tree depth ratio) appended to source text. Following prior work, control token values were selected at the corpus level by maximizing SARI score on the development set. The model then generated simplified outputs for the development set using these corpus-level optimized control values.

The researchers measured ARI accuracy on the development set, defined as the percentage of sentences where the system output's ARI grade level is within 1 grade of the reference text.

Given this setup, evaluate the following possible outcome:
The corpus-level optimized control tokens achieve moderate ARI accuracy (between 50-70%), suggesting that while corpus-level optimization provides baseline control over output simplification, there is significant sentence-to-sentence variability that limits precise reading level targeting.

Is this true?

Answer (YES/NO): NO